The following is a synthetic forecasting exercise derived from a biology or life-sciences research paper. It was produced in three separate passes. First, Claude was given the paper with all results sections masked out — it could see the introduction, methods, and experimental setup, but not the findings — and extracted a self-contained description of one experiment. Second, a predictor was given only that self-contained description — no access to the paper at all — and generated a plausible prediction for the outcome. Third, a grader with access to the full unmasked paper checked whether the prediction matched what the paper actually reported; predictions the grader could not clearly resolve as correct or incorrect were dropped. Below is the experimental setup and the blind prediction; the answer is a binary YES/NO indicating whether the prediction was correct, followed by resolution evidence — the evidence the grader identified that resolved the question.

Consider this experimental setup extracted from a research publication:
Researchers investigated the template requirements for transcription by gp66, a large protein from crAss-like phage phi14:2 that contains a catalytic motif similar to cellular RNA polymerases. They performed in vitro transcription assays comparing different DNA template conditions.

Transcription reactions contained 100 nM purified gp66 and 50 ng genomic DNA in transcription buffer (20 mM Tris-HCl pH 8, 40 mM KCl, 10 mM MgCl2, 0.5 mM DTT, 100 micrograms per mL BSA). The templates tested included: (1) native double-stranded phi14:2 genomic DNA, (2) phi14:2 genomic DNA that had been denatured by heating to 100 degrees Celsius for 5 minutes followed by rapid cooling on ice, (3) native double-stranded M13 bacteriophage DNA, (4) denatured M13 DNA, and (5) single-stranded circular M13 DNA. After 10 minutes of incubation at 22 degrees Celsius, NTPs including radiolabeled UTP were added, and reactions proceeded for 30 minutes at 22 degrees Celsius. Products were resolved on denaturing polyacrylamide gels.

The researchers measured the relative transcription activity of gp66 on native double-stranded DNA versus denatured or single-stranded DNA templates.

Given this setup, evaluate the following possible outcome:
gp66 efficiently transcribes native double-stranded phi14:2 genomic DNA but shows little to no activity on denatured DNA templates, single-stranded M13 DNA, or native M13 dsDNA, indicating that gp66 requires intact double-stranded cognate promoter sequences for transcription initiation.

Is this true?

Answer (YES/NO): NO